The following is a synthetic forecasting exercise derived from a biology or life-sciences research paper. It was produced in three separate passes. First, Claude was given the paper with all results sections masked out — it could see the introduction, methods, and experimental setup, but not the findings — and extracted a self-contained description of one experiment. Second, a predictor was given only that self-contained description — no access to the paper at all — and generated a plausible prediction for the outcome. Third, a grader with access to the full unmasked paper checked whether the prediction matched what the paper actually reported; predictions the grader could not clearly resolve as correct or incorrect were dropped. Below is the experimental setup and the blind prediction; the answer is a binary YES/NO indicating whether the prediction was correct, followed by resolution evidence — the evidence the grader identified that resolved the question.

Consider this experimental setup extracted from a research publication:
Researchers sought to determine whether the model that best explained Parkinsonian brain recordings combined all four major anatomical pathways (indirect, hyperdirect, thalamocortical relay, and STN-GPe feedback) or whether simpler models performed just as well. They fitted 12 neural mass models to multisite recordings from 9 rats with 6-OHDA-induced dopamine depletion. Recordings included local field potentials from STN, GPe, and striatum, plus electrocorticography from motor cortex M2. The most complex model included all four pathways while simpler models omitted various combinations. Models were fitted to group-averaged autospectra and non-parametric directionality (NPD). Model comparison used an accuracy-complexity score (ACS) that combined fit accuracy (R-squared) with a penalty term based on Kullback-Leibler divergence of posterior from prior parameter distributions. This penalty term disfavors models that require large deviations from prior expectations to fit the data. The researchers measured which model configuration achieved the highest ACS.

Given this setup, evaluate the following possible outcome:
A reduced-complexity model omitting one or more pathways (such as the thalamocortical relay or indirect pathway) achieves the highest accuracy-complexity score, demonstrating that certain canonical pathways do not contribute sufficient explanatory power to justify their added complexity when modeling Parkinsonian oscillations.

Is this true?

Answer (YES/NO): NO